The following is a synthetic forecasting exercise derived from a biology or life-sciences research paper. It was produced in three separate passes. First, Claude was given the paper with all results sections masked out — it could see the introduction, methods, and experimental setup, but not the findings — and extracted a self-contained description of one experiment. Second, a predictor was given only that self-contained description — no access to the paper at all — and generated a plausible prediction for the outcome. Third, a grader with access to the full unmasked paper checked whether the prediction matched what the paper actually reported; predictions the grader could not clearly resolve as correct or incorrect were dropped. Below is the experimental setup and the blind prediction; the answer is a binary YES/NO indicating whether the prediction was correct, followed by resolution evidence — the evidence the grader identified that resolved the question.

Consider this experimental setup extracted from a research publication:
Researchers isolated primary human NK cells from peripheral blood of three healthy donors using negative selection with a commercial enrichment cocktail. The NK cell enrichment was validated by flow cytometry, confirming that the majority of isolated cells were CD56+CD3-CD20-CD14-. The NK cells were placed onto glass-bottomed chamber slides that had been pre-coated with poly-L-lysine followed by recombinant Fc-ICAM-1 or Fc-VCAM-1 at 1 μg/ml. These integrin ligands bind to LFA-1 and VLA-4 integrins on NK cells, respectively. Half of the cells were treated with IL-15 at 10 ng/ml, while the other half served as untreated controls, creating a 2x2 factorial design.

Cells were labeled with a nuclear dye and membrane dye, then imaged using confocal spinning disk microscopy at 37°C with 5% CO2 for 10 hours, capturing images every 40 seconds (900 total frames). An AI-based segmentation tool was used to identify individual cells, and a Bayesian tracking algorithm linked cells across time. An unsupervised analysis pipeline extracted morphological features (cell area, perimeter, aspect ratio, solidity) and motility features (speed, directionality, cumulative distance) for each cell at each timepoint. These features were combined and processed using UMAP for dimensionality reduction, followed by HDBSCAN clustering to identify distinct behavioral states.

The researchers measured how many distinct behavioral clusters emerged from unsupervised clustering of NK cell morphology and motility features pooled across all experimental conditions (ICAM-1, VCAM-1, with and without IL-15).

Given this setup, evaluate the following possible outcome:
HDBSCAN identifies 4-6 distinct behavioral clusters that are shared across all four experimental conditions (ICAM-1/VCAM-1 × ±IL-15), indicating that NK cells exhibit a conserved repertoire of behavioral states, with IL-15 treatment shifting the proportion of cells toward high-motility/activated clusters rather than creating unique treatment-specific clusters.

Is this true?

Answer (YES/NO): NO